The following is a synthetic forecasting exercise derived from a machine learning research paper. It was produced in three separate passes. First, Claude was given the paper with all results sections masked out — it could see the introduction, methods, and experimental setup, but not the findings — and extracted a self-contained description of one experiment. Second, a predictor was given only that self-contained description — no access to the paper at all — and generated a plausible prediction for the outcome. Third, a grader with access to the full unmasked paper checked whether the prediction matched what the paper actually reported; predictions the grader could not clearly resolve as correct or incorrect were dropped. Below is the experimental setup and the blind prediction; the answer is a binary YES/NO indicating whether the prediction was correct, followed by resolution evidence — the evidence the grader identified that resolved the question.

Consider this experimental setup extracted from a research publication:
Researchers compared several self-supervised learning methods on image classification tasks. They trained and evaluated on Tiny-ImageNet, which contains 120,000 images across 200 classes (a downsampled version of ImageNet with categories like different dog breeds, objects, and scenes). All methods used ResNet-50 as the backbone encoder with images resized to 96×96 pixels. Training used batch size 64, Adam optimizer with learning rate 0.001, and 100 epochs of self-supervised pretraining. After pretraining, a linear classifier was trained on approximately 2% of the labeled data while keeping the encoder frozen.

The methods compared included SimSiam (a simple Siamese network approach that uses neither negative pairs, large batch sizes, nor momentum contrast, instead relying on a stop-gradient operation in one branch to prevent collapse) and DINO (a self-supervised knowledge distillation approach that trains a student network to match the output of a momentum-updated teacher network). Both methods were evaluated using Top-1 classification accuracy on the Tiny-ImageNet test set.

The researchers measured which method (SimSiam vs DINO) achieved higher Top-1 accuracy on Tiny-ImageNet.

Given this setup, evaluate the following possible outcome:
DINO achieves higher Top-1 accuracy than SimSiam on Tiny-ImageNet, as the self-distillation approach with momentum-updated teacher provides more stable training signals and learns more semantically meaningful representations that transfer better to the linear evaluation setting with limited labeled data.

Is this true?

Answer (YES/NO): NO